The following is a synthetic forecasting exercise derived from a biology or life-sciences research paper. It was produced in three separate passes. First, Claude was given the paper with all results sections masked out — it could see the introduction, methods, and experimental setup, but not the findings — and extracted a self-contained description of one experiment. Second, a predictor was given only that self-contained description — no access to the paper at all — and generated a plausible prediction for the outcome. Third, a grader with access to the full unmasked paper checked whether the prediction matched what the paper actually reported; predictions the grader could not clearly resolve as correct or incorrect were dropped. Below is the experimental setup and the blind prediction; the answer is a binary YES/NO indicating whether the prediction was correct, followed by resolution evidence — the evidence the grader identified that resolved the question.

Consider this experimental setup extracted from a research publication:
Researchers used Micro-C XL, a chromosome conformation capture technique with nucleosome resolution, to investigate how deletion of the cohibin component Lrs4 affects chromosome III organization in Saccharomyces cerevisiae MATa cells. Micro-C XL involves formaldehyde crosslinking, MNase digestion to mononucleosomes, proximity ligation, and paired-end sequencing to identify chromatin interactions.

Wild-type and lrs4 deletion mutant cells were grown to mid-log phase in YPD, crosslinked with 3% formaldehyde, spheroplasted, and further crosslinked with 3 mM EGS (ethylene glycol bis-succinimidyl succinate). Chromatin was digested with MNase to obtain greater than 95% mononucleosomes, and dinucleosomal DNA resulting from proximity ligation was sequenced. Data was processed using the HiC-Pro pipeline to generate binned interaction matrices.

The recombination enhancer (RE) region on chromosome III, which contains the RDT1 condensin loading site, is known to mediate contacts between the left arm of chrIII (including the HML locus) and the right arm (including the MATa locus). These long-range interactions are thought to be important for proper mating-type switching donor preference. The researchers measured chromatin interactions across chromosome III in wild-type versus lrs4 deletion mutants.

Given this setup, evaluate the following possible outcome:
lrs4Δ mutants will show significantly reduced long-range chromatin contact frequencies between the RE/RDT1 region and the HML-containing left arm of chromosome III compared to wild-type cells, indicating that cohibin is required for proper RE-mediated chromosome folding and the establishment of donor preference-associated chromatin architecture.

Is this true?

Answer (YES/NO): NO